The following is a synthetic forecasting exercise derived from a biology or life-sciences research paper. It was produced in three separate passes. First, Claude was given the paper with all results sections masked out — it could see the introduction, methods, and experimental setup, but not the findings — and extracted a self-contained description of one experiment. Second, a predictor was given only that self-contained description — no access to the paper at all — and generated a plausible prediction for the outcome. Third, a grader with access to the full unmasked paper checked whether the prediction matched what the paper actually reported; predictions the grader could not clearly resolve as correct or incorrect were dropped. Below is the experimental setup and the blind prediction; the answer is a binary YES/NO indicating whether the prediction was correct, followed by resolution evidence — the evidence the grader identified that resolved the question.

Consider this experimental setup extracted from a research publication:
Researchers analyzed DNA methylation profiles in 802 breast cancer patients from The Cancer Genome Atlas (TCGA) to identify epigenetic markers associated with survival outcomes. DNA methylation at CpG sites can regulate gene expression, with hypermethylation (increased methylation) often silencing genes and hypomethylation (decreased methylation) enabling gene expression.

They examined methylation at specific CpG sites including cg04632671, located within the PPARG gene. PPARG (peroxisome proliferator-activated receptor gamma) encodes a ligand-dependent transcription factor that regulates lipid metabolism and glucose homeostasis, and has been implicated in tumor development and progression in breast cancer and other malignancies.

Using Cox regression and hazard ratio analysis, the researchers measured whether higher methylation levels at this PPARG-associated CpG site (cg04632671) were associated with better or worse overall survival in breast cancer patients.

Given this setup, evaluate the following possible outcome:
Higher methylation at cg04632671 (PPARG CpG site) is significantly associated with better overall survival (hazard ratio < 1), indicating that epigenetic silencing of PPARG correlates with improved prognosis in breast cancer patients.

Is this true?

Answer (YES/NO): NO